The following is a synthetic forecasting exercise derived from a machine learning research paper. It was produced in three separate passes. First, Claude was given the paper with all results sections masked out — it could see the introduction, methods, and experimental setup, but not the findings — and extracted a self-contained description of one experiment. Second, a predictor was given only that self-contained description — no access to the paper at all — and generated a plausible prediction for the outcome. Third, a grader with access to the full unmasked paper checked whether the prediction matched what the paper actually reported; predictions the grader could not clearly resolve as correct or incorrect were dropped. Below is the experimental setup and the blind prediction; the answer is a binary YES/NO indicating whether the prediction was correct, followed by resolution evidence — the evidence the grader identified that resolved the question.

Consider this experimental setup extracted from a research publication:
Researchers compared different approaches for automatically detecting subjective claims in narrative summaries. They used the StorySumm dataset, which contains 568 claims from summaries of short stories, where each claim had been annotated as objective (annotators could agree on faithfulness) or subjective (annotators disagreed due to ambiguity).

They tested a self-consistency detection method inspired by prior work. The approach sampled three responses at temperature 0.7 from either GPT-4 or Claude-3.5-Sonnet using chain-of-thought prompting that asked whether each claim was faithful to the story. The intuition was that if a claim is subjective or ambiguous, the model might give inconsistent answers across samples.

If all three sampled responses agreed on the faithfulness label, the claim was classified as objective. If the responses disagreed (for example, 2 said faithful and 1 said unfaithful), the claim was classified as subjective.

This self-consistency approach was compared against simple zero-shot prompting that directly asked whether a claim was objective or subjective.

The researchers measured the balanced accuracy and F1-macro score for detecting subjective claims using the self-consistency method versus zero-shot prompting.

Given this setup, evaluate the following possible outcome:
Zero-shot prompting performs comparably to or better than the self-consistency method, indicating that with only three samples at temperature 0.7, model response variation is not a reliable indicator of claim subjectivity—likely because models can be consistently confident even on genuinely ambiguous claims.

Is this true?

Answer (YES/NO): YES